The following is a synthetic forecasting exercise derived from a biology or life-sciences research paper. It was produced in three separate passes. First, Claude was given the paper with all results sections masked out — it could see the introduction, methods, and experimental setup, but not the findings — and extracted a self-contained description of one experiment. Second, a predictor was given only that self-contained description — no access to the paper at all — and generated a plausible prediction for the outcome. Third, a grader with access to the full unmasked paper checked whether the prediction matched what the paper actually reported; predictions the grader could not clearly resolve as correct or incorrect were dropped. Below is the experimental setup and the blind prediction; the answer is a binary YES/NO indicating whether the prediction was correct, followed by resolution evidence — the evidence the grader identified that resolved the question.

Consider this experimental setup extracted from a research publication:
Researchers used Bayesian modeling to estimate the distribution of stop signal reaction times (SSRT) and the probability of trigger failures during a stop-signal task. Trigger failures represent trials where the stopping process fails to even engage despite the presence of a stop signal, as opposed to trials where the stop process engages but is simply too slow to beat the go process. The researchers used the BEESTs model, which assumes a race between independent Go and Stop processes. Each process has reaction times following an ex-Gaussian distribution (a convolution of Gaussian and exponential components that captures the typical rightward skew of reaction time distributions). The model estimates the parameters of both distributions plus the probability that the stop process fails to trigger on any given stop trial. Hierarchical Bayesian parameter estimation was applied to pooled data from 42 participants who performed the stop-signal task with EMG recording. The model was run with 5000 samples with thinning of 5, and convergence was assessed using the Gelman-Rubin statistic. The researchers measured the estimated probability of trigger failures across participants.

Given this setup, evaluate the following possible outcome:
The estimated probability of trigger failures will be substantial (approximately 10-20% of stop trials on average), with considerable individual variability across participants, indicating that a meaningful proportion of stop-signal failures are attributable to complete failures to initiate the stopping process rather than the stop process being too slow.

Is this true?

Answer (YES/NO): NO